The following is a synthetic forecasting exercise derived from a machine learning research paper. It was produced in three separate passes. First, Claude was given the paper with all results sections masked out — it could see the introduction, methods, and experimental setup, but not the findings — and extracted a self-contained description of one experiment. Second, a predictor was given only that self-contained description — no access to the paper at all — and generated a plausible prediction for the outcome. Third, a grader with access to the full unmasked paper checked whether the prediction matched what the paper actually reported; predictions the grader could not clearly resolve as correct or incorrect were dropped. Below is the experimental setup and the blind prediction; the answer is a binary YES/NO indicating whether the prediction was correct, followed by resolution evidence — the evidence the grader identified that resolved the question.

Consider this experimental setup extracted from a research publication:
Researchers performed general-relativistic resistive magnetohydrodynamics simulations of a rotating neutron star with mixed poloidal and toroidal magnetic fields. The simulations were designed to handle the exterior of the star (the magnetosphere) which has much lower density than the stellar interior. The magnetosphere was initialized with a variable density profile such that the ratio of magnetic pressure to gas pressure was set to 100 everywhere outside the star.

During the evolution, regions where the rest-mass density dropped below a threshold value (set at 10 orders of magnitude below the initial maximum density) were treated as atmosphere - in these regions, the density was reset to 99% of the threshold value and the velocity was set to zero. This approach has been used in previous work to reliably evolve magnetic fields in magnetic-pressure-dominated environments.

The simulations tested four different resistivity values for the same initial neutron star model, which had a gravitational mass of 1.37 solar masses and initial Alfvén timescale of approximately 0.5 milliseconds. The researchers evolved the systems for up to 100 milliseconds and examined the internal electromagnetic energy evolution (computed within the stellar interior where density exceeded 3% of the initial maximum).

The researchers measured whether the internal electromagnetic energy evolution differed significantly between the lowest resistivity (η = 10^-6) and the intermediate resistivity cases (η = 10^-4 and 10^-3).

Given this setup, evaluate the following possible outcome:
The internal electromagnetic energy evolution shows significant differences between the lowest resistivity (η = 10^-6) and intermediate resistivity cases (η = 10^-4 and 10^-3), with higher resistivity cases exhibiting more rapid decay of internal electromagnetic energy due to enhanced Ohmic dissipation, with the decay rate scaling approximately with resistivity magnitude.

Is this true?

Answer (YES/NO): NO